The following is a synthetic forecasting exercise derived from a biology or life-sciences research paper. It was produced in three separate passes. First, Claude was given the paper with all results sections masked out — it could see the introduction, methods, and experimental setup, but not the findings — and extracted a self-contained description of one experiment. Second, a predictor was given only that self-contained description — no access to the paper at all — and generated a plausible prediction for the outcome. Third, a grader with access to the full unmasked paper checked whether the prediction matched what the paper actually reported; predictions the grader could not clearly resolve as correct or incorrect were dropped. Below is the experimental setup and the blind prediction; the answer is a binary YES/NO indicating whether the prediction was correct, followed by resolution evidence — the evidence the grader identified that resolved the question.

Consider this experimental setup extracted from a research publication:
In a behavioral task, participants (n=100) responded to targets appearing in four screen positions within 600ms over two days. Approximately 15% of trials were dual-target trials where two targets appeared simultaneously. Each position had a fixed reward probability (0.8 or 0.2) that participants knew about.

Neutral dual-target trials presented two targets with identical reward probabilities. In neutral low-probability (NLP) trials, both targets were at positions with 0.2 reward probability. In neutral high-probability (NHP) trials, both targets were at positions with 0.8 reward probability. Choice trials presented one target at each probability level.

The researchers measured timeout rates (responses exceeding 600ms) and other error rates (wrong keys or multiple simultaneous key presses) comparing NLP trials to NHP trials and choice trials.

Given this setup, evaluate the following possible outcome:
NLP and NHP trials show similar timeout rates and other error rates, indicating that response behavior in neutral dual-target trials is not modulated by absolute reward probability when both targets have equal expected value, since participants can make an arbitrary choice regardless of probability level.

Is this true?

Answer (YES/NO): NO